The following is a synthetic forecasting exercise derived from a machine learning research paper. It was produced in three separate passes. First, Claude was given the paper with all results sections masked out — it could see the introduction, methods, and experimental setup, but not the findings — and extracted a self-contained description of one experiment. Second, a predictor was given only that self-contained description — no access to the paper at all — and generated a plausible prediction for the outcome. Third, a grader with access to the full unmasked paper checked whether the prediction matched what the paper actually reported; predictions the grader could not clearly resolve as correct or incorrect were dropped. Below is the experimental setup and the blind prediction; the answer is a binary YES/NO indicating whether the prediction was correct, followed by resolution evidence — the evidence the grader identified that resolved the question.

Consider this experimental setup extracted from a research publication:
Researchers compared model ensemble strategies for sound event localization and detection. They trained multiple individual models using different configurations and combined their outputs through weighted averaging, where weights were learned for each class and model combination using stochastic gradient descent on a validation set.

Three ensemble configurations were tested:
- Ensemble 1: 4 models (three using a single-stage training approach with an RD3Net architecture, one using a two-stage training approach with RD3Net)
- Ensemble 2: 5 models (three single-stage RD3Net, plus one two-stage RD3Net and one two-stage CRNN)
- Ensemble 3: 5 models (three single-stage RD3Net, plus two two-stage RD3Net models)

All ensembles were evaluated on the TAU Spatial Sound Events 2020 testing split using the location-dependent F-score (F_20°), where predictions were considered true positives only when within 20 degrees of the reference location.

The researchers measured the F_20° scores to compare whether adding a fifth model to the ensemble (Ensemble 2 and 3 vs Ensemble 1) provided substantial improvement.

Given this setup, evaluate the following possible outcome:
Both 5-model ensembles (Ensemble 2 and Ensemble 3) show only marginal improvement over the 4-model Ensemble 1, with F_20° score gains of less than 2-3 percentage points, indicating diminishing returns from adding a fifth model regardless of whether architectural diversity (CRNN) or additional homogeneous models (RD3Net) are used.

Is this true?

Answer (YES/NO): YES